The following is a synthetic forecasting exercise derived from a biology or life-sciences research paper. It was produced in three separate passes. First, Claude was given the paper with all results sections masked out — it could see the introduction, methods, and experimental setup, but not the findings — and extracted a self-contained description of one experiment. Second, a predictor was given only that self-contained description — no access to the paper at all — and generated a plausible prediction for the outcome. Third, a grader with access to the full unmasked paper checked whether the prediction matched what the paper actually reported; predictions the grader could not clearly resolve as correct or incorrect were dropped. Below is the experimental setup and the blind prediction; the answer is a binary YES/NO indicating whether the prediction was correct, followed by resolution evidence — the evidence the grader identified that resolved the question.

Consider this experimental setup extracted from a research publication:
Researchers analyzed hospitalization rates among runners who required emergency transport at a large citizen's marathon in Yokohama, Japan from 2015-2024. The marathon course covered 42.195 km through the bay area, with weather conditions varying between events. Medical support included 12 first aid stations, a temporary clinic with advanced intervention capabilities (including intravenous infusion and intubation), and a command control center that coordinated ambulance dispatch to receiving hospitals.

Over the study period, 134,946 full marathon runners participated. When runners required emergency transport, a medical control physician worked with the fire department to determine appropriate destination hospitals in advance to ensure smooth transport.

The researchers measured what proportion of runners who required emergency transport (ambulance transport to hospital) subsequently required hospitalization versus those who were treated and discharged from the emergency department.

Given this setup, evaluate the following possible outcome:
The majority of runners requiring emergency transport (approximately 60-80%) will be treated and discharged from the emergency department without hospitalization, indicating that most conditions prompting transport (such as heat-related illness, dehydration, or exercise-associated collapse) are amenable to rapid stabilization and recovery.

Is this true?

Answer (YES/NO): YES